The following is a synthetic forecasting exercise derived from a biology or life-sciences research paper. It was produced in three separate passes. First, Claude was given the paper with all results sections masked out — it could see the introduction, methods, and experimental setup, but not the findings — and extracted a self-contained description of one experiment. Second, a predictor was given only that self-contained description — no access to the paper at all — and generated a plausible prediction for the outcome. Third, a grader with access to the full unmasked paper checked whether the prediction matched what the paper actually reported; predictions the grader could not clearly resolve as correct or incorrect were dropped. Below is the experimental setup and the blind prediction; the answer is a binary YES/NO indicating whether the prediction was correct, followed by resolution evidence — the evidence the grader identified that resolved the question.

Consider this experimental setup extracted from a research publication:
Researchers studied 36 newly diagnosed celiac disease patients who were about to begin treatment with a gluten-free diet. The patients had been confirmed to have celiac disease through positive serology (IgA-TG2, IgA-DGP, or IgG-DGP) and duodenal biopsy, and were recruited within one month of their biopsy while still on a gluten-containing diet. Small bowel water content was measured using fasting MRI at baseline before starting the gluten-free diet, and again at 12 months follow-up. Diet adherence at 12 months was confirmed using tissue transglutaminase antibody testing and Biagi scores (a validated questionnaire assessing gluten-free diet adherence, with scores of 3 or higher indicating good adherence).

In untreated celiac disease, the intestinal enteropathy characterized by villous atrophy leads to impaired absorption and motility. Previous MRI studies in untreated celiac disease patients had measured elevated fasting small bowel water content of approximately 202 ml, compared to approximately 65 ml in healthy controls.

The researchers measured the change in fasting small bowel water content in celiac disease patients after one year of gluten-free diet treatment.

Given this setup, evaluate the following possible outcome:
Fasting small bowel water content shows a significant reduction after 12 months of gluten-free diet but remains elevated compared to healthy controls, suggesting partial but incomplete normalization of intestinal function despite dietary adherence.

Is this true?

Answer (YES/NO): NO